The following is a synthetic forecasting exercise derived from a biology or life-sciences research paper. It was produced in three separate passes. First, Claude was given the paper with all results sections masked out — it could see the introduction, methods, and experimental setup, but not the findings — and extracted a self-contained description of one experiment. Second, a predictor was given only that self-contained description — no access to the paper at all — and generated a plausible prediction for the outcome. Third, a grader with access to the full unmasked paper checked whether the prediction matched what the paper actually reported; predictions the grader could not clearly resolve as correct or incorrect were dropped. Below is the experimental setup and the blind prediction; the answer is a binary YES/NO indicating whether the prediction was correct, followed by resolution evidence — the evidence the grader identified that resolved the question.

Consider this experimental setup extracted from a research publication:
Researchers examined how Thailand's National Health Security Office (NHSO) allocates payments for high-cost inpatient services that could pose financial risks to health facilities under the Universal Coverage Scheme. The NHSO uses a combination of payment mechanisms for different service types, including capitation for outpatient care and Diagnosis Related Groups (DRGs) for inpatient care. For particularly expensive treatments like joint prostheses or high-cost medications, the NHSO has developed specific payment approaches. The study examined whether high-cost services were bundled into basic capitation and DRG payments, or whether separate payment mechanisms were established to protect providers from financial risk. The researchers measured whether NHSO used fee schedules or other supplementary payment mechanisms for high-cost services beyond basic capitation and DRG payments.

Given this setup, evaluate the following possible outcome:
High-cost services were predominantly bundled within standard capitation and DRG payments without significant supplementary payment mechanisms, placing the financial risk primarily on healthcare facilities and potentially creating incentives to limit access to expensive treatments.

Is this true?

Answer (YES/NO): NO